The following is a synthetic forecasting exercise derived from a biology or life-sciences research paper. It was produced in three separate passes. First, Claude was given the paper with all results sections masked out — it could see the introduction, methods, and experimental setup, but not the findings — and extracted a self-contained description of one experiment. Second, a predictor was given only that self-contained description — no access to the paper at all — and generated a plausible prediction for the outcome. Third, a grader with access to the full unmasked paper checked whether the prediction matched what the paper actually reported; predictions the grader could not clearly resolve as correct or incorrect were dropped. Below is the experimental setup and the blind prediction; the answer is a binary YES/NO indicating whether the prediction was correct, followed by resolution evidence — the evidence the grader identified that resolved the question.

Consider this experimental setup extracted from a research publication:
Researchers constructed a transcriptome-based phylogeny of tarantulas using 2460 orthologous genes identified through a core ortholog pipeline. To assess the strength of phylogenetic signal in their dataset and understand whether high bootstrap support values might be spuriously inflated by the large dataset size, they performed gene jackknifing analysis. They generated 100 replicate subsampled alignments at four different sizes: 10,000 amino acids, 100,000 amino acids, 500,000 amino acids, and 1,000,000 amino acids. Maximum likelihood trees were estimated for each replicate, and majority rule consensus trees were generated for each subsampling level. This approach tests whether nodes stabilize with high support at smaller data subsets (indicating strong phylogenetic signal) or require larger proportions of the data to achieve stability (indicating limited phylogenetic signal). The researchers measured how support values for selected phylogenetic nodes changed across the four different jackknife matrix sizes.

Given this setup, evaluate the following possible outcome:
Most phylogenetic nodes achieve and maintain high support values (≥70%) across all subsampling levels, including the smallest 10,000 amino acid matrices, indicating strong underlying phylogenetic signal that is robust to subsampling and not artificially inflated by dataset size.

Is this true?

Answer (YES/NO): YES